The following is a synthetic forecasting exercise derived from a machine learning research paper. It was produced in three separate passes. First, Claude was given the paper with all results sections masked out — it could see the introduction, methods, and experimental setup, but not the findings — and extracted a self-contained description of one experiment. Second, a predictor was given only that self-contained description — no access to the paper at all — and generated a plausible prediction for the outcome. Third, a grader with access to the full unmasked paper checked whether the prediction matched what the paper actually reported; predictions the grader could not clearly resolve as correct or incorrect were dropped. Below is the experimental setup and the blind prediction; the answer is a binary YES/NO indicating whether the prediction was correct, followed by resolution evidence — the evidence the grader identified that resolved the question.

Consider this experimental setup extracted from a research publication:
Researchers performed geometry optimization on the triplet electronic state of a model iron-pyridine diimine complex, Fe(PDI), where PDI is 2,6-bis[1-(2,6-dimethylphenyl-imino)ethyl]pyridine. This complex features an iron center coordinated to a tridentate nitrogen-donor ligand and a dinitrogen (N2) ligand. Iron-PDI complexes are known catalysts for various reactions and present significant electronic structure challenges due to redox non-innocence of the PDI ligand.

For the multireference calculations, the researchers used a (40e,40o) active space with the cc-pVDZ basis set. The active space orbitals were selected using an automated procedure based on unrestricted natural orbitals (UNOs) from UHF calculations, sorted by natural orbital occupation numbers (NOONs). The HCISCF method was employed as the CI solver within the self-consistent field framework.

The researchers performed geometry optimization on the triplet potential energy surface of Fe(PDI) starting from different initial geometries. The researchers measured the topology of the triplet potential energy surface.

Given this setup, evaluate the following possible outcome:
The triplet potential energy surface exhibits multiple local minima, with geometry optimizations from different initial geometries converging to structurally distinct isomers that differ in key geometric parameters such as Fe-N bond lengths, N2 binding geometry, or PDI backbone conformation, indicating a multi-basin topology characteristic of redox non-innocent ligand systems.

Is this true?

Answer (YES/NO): YES